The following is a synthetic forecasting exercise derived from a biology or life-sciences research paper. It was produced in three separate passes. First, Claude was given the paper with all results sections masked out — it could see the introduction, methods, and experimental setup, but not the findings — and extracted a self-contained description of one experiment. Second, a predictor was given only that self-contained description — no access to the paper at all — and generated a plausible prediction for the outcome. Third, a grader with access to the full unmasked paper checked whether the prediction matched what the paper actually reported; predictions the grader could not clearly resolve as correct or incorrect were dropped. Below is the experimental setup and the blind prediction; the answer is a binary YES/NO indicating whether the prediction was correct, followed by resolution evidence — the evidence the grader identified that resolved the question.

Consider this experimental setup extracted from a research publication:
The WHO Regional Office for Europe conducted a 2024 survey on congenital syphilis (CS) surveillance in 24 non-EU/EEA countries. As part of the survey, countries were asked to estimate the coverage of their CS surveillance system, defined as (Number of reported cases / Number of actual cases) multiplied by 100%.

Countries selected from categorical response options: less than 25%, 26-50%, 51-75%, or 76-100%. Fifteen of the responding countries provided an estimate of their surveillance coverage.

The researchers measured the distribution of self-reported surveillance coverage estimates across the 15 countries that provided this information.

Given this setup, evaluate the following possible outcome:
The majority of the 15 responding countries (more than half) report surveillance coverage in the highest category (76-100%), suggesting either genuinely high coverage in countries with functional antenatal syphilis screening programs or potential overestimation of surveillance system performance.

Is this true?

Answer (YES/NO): YES